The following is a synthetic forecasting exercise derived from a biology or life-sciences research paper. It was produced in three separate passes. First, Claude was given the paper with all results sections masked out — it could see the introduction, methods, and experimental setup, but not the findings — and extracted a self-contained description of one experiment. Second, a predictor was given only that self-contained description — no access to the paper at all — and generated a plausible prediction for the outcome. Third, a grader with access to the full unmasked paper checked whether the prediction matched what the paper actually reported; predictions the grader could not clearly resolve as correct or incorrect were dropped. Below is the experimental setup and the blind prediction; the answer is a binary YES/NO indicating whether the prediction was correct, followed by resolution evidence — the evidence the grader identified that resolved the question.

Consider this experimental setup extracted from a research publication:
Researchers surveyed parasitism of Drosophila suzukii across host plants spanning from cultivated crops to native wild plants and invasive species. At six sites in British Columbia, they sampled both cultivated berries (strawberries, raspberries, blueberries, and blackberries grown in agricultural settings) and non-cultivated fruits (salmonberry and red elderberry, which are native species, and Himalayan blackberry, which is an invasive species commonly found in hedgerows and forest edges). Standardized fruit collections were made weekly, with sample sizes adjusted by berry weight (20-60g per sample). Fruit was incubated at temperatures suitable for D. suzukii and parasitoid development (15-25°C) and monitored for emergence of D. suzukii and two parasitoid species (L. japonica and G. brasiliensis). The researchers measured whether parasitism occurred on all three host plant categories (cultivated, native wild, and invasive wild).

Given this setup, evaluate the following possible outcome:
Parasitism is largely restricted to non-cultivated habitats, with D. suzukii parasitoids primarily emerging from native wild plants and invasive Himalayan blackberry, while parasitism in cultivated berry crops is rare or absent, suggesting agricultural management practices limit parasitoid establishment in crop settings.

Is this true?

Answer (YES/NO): NO